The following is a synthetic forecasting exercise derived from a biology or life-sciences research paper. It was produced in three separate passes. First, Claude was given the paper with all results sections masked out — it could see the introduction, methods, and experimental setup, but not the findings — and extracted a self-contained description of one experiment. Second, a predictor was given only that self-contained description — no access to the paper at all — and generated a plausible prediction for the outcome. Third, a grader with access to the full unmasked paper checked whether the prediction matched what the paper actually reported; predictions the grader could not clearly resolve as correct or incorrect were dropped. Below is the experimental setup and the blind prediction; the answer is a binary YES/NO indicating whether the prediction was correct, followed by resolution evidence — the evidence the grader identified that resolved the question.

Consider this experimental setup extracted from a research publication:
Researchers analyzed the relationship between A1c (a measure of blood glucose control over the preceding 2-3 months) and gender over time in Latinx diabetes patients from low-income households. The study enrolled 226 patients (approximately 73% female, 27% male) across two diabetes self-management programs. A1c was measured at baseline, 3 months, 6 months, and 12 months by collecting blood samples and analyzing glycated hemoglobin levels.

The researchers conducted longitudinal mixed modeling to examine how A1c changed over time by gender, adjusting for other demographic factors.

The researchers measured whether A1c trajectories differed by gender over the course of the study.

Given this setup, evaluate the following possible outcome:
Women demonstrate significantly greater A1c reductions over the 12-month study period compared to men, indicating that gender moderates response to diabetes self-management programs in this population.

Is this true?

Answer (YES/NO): NO